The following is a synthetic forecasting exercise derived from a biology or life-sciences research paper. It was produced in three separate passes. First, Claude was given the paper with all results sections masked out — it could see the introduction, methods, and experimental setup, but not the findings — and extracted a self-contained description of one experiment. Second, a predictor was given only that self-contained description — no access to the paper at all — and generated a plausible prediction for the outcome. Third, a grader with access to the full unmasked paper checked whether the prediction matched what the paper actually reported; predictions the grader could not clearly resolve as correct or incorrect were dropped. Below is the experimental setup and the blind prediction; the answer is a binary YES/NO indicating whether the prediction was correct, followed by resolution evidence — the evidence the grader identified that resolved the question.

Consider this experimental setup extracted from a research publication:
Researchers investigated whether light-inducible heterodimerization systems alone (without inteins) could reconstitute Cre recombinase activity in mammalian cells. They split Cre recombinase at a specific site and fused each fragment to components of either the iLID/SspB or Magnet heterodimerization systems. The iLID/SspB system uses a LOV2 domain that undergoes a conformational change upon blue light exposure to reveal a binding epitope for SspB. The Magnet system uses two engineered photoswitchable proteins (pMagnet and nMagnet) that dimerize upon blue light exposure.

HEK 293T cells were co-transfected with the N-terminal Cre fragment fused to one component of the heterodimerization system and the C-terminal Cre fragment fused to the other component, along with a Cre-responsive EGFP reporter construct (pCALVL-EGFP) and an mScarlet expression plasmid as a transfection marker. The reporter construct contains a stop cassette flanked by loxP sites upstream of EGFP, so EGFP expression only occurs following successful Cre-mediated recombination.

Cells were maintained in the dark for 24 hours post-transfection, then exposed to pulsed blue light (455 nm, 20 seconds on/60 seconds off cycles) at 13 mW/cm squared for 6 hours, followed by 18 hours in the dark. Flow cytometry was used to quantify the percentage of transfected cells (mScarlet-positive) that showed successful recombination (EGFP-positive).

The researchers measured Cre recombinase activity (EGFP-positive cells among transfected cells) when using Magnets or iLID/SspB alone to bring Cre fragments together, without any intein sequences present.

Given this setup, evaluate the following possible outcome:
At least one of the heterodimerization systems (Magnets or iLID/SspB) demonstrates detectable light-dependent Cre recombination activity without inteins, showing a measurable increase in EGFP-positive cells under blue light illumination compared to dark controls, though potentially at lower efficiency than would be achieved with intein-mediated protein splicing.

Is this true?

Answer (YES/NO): NO